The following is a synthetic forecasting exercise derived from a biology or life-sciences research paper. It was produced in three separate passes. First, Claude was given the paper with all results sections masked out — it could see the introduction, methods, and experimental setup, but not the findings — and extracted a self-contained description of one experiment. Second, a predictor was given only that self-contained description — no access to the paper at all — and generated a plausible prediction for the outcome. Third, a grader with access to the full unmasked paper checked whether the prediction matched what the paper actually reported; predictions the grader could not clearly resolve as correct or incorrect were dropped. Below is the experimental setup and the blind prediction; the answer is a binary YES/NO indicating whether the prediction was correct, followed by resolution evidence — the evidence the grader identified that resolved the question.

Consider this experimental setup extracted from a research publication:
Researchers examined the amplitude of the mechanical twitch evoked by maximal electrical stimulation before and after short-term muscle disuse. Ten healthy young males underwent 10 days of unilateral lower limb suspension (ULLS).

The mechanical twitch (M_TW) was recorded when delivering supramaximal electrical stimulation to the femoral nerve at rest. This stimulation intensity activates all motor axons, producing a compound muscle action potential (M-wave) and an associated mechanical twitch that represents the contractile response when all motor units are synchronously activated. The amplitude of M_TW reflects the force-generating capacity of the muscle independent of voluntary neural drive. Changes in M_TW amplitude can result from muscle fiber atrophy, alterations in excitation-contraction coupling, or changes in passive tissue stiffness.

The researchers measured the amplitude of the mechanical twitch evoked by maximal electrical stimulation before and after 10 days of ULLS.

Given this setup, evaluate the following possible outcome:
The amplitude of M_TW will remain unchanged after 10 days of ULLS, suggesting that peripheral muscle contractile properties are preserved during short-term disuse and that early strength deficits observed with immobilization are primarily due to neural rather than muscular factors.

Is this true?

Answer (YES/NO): YES